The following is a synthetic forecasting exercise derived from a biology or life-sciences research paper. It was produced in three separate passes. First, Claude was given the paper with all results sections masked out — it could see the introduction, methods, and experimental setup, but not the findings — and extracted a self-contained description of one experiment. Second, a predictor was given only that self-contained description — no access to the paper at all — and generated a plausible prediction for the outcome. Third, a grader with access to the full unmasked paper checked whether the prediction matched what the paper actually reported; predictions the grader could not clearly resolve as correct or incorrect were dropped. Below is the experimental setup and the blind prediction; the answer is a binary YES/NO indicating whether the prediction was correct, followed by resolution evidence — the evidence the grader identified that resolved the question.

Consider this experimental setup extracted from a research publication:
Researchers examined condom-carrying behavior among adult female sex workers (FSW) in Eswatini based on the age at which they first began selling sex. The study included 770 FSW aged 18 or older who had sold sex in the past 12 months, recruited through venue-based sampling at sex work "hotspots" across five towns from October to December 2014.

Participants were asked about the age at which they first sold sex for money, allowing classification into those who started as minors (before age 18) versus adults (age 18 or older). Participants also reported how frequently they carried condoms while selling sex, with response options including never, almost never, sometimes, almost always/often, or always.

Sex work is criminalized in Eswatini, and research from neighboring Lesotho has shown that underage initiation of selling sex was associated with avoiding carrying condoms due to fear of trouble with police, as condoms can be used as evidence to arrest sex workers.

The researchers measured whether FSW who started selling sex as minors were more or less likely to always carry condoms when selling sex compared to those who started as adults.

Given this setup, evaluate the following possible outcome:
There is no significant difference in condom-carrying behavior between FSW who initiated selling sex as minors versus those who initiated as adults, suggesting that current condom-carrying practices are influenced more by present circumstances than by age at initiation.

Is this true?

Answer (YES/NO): NO